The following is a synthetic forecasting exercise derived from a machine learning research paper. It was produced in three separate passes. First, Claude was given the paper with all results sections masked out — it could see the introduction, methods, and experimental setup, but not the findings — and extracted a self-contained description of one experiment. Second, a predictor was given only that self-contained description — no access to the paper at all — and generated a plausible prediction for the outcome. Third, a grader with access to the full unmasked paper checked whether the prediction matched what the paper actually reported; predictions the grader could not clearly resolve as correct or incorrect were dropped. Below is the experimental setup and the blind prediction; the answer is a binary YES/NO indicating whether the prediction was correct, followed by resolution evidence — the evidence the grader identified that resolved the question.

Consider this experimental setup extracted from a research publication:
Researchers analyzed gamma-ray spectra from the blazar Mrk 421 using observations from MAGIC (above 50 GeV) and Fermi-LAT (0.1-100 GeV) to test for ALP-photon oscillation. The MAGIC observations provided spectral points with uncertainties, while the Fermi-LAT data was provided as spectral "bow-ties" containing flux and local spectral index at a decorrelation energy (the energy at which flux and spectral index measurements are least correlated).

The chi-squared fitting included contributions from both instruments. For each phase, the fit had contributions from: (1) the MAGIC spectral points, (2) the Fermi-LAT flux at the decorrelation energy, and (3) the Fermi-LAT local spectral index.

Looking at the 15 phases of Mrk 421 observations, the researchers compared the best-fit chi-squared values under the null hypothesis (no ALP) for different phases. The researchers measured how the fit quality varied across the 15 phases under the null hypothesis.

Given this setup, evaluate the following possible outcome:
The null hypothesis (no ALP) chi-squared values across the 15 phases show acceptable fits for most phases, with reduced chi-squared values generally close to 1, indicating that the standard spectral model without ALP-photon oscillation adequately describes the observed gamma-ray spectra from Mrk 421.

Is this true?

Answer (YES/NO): YES